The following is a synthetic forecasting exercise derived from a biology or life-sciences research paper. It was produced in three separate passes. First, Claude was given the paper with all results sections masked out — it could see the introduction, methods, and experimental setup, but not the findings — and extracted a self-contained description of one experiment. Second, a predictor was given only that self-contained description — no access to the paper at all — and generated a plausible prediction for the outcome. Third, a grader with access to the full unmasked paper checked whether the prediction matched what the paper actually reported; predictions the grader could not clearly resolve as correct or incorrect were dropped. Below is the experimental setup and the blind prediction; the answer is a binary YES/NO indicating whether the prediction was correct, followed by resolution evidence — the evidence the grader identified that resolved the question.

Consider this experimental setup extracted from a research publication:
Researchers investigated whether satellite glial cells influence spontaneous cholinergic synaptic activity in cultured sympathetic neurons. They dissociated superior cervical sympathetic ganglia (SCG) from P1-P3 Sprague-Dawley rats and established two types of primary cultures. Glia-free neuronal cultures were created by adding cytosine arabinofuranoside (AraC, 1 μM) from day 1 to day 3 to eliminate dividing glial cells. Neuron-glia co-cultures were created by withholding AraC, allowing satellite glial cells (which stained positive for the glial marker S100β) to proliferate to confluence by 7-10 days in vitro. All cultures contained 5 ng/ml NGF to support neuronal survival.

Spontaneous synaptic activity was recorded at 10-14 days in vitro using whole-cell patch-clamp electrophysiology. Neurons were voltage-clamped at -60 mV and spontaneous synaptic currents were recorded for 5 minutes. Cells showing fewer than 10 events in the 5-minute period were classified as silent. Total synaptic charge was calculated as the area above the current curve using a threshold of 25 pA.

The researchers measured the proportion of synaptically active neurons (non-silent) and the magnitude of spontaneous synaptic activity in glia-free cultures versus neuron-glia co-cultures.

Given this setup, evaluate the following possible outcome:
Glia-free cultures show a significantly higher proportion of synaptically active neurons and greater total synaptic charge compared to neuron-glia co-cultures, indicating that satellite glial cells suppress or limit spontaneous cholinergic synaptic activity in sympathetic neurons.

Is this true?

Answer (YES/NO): NO